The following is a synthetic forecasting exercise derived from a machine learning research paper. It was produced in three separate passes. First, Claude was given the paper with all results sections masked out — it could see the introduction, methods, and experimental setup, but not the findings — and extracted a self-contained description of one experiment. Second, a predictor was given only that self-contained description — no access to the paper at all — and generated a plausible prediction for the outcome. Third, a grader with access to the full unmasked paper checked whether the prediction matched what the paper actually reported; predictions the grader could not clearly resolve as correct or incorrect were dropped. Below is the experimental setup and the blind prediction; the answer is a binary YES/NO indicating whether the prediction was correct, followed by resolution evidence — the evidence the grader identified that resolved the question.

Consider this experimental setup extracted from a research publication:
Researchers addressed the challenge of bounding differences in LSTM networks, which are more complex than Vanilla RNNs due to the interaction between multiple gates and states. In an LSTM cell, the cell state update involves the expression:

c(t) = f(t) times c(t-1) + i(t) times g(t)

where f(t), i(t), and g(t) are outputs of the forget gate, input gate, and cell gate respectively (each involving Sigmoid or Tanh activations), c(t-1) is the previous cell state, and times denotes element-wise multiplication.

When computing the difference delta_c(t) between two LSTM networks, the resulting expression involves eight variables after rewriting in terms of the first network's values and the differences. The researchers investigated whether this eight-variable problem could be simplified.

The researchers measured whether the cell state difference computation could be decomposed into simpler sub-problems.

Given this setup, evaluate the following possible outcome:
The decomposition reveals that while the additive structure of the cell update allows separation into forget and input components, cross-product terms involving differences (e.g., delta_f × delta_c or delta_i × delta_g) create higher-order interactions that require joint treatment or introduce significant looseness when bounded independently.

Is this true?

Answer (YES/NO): NO